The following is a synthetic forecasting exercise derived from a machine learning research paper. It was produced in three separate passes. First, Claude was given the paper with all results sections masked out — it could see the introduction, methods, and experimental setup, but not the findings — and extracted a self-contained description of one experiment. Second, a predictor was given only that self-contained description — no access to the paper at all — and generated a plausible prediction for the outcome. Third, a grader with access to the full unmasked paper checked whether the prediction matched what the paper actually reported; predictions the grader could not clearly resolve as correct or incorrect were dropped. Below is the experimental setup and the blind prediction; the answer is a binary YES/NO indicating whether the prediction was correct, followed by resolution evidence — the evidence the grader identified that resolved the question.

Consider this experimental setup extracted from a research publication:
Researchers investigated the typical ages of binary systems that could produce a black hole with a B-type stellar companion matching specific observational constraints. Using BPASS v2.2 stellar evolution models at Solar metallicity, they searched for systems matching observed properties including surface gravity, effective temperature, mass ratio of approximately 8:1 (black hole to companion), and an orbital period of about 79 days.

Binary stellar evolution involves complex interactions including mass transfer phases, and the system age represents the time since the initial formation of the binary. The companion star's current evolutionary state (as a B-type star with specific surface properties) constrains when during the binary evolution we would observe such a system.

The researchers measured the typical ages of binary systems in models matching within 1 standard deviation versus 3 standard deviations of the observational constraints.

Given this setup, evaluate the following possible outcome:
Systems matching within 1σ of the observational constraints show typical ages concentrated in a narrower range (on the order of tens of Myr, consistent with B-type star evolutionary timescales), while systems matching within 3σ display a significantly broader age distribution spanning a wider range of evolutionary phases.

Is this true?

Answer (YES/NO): NO